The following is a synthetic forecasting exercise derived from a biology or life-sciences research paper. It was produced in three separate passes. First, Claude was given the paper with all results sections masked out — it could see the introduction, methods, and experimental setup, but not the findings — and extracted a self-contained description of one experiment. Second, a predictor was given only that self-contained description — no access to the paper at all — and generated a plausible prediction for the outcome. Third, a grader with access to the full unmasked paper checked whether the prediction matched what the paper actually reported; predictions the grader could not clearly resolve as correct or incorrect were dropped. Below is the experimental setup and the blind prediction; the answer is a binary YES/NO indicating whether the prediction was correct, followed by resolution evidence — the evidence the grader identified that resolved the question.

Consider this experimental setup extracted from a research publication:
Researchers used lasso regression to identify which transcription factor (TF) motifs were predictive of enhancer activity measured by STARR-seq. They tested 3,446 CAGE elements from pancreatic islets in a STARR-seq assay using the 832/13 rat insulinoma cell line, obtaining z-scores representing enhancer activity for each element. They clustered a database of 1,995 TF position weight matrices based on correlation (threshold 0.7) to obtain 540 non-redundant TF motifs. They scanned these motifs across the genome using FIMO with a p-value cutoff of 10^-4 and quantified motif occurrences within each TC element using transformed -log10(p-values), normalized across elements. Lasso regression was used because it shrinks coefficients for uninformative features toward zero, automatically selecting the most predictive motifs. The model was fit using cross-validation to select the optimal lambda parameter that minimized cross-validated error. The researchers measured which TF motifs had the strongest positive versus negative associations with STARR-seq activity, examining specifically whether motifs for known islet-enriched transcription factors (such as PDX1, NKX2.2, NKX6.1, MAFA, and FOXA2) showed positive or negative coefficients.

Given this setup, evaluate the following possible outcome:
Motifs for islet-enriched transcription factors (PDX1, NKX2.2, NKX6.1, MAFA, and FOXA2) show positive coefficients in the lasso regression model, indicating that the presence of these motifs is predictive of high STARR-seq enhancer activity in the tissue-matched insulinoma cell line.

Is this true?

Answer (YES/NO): NO